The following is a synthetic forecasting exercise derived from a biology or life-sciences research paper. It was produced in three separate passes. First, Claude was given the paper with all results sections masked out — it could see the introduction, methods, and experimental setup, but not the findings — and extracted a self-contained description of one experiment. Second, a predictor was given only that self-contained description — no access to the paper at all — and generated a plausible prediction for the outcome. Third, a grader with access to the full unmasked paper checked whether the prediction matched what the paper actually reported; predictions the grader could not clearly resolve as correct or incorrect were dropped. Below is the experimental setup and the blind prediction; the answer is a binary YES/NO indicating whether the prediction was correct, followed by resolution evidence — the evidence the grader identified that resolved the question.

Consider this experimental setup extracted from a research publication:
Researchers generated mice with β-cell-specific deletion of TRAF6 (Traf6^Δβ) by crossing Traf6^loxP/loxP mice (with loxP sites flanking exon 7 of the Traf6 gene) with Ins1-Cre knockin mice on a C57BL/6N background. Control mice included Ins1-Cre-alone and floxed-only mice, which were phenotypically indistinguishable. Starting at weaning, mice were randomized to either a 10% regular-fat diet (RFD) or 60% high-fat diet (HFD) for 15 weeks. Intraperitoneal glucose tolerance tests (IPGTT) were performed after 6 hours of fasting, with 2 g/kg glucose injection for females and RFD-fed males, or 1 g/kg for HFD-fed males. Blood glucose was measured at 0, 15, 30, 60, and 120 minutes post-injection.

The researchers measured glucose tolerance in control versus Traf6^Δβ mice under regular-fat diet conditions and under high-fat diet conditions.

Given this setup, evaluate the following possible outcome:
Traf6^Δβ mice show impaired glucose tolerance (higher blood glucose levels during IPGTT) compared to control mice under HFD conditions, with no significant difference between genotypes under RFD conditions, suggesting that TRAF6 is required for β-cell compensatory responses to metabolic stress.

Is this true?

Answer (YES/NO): YES